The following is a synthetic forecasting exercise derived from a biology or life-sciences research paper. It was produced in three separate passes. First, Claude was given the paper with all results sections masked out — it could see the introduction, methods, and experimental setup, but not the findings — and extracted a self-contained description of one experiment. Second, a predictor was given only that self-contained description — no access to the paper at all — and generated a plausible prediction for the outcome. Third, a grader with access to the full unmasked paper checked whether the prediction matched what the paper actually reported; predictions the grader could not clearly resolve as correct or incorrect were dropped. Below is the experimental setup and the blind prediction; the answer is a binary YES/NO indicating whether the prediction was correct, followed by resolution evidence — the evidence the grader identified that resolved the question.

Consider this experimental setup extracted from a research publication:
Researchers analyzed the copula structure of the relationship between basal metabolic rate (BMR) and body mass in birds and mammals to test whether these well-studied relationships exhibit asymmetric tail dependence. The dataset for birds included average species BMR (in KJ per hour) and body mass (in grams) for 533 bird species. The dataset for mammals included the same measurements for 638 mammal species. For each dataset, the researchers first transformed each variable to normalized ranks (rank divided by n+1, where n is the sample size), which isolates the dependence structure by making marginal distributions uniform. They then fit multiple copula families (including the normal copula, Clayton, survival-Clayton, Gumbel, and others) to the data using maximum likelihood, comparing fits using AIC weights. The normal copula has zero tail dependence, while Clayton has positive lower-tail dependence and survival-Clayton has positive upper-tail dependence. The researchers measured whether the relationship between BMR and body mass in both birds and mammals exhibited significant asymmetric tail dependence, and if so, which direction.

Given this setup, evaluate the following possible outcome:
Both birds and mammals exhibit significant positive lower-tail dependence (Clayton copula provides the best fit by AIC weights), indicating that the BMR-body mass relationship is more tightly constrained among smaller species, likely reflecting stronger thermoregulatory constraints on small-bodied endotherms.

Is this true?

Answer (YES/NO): NO